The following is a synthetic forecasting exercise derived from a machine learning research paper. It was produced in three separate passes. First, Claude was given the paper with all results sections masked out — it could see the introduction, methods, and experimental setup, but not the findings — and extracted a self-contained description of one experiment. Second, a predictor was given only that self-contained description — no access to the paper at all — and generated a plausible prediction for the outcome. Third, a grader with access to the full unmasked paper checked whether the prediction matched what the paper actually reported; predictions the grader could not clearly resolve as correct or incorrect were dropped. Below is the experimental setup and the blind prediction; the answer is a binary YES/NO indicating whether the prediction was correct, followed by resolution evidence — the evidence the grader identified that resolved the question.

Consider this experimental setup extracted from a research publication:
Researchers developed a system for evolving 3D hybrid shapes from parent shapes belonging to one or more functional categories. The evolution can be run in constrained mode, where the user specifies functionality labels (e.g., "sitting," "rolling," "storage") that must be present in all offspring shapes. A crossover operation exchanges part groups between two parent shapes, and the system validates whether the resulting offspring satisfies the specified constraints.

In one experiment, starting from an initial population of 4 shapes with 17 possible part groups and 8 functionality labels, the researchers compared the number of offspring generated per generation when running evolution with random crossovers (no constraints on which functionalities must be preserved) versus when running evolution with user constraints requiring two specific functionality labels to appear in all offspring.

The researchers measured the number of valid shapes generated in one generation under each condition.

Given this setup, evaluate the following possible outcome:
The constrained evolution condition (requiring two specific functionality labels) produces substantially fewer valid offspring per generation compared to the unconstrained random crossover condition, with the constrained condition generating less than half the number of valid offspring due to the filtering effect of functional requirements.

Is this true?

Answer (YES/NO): YES